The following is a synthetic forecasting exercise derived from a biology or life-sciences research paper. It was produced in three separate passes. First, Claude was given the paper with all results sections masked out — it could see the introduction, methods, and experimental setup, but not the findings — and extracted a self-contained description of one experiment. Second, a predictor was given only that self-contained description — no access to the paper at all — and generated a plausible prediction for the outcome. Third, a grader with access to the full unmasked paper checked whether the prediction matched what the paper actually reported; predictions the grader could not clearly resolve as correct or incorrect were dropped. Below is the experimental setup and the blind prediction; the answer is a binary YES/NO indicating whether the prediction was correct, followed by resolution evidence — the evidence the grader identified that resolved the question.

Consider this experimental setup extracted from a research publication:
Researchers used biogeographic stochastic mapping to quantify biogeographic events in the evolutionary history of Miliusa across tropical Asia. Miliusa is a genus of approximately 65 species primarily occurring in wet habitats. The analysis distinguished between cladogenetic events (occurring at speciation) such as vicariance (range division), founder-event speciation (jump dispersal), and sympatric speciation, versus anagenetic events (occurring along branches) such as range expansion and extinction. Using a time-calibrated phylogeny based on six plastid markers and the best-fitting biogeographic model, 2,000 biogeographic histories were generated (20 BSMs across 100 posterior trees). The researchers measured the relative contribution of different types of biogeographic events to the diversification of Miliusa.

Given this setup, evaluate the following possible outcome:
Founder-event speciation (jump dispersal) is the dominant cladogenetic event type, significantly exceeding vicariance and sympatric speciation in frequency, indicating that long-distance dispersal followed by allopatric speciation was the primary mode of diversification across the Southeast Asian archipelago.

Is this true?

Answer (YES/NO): NO